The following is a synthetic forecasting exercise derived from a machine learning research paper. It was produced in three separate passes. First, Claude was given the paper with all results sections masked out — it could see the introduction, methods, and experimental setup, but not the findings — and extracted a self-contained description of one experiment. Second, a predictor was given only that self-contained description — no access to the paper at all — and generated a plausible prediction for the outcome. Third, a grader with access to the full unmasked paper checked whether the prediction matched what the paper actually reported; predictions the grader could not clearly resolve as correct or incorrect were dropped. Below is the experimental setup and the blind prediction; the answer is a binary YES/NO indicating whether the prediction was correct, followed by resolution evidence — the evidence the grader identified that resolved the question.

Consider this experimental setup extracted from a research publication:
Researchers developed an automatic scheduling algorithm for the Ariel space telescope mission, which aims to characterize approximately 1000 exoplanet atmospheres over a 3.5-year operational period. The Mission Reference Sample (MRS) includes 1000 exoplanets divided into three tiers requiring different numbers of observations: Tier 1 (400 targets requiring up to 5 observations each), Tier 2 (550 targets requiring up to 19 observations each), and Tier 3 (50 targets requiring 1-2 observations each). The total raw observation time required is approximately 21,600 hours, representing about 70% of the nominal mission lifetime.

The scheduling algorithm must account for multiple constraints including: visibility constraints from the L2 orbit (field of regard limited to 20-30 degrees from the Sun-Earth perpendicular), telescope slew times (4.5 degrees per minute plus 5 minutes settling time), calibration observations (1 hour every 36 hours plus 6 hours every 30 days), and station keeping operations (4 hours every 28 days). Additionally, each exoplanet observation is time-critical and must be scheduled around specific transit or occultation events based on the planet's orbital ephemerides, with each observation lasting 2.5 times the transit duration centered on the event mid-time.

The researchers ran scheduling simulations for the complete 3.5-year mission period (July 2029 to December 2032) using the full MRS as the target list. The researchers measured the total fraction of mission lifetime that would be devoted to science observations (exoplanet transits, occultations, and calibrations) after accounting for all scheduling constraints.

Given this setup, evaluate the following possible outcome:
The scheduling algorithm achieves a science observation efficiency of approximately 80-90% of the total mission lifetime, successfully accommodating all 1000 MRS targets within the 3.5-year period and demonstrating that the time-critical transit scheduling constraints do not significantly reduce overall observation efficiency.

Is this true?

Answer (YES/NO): NO